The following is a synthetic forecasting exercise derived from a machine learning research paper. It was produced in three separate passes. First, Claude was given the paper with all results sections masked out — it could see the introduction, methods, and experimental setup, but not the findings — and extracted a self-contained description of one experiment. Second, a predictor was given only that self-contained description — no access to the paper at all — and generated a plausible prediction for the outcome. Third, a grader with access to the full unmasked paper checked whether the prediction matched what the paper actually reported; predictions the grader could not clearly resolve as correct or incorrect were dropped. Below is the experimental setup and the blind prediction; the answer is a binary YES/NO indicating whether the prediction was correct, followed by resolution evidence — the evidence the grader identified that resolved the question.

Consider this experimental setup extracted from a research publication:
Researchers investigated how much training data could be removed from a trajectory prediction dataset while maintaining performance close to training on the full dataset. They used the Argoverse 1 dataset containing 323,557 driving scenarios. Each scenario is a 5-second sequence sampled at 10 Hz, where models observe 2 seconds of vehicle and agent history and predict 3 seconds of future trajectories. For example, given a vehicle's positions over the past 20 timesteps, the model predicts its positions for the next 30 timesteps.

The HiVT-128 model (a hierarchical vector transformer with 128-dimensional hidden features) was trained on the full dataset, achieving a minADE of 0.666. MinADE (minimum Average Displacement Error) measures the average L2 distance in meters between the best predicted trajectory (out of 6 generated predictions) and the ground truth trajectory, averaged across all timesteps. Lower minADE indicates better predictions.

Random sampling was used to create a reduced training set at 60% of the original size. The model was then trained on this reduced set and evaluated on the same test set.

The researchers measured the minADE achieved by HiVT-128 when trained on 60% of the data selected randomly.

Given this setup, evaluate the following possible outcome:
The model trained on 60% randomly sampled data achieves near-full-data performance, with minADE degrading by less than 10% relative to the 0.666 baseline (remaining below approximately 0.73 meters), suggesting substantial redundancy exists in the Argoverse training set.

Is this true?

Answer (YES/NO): YES